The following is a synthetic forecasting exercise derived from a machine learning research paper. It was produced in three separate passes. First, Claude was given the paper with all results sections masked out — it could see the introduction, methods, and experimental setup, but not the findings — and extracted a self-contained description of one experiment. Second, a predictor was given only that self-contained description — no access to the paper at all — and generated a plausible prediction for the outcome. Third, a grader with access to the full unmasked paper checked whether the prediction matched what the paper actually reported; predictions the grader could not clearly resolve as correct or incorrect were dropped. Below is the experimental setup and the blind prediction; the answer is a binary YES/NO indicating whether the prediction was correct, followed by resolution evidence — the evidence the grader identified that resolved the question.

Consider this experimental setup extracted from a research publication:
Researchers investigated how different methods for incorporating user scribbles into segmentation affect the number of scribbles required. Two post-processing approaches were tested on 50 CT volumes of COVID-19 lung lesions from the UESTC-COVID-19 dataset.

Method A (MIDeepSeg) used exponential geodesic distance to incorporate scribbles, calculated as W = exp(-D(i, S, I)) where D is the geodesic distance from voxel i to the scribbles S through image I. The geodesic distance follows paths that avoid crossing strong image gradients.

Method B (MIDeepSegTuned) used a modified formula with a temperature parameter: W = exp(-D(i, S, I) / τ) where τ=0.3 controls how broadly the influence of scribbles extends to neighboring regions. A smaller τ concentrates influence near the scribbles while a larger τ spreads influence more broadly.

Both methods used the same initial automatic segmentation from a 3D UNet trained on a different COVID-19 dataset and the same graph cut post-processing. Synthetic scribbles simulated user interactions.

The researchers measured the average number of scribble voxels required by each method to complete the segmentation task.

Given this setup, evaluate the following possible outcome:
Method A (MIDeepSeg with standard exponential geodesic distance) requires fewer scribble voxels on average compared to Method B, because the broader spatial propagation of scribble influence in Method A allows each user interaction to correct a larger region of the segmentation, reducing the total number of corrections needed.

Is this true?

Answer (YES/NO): NO